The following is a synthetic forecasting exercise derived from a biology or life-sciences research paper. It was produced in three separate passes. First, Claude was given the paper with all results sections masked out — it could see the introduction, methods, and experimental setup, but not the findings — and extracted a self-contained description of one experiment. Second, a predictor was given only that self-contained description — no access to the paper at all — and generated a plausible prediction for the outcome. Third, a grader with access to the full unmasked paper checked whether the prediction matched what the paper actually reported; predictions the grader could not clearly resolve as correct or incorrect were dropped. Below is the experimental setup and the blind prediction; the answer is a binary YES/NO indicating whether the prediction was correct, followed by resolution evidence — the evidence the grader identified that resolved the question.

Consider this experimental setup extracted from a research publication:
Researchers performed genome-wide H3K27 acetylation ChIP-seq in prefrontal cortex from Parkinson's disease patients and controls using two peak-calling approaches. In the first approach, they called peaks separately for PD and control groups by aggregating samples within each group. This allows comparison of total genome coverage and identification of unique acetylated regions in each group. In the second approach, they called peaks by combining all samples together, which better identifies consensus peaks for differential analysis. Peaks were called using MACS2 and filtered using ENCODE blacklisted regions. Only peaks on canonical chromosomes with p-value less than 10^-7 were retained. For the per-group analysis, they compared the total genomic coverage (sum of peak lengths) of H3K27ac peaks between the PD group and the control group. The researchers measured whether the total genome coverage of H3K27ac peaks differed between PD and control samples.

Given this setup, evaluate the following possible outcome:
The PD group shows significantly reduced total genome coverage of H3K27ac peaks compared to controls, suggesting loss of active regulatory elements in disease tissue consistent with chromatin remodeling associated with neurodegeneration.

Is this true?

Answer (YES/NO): NO